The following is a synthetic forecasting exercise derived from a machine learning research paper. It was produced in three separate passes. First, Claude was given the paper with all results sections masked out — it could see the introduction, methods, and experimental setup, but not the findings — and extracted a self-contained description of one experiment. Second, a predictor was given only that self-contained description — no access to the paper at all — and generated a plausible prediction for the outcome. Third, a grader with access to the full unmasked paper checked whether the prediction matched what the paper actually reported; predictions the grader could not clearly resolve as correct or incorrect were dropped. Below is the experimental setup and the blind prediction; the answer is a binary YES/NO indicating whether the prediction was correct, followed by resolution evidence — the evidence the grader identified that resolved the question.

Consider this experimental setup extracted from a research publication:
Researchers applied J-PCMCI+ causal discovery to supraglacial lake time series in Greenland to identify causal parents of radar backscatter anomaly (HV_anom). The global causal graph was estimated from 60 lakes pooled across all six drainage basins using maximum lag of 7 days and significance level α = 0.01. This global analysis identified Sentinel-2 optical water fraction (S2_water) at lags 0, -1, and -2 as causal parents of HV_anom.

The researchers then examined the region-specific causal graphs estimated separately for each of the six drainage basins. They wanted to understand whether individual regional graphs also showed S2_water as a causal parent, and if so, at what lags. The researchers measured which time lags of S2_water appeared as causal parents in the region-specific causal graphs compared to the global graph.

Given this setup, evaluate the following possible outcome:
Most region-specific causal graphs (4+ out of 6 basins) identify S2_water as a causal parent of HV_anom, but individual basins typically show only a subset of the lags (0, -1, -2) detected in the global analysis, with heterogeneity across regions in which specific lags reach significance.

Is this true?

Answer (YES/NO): YES